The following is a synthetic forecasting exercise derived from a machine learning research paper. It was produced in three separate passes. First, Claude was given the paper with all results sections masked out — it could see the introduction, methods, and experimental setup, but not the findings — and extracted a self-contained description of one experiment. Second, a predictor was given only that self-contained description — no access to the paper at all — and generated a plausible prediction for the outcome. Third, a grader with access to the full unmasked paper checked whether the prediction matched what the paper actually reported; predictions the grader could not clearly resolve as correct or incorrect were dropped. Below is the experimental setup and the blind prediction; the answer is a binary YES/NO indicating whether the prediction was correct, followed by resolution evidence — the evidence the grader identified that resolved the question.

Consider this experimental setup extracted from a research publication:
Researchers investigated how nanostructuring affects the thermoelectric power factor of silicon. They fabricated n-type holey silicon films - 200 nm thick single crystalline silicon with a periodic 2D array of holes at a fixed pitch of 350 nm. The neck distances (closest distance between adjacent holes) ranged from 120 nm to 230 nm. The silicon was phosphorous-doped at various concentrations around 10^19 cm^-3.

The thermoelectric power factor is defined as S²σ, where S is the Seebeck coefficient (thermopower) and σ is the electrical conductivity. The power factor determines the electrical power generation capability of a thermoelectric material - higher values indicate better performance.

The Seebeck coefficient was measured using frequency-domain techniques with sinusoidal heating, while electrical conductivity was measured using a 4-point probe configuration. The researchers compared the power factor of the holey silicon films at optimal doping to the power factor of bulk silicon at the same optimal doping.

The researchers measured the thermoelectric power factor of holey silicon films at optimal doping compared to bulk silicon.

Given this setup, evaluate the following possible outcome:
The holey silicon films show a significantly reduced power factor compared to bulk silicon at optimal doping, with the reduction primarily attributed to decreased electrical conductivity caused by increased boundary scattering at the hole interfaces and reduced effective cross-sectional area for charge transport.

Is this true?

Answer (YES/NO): NO